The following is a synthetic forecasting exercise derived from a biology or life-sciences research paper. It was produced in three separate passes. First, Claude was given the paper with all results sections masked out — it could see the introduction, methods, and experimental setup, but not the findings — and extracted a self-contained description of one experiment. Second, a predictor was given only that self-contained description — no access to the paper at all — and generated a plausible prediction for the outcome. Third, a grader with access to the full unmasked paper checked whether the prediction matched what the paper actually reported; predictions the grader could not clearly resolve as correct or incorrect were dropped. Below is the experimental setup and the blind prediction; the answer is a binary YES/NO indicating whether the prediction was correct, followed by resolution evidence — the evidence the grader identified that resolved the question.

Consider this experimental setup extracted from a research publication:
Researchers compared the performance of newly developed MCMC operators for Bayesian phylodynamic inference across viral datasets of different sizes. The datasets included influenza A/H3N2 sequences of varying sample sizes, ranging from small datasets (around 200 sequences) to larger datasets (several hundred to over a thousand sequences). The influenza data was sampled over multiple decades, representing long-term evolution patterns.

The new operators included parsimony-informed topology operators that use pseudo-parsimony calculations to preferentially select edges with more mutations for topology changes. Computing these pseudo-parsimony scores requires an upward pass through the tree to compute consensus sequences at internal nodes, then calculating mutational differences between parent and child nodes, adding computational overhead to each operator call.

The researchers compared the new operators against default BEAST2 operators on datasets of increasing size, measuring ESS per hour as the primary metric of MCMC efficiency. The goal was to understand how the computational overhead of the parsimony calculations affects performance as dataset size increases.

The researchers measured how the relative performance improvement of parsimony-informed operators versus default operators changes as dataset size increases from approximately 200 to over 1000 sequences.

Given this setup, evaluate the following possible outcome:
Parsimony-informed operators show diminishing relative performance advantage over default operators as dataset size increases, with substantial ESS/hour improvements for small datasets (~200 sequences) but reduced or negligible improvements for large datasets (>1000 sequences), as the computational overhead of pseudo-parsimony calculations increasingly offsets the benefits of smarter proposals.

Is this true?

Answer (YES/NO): NO